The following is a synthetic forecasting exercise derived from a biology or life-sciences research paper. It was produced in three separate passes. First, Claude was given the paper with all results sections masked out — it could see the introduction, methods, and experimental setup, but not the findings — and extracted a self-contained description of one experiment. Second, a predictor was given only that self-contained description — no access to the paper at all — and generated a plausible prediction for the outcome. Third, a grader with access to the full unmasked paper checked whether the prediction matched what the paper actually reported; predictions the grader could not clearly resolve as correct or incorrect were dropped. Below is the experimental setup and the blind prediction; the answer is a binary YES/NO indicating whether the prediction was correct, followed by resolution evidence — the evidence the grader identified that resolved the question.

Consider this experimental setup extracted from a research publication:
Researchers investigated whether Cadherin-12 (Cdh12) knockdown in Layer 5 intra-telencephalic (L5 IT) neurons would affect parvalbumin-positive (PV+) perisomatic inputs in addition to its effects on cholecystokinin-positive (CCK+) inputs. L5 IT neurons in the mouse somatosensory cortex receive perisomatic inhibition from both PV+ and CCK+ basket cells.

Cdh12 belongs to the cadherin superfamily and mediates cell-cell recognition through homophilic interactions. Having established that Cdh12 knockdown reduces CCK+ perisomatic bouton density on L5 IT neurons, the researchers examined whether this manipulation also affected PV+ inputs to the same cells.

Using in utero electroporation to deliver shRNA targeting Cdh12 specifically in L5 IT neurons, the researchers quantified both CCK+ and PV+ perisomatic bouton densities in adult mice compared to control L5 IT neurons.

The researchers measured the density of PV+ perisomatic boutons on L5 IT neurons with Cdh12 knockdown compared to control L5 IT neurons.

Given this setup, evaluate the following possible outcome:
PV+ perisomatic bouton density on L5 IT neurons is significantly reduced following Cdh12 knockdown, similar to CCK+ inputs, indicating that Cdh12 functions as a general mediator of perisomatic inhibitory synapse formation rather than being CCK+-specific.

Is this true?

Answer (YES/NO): NO